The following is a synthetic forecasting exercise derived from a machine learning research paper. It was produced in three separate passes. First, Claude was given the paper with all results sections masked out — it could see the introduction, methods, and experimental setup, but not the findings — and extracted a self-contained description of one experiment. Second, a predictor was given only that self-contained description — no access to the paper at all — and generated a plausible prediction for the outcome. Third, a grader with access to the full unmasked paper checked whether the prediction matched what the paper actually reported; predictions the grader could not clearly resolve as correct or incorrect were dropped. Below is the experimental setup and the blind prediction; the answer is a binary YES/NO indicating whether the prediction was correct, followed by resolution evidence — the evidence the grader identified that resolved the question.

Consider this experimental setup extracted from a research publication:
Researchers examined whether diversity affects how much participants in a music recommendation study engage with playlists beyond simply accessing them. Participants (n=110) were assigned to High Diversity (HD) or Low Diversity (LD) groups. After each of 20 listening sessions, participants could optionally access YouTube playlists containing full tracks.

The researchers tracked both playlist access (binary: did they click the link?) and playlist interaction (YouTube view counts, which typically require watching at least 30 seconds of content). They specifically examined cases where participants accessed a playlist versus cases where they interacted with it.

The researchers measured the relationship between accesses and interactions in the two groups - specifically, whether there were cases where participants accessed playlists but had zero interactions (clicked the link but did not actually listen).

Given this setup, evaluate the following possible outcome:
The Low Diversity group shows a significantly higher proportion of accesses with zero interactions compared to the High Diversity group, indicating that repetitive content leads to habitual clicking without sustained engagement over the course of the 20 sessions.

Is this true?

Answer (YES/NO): YES